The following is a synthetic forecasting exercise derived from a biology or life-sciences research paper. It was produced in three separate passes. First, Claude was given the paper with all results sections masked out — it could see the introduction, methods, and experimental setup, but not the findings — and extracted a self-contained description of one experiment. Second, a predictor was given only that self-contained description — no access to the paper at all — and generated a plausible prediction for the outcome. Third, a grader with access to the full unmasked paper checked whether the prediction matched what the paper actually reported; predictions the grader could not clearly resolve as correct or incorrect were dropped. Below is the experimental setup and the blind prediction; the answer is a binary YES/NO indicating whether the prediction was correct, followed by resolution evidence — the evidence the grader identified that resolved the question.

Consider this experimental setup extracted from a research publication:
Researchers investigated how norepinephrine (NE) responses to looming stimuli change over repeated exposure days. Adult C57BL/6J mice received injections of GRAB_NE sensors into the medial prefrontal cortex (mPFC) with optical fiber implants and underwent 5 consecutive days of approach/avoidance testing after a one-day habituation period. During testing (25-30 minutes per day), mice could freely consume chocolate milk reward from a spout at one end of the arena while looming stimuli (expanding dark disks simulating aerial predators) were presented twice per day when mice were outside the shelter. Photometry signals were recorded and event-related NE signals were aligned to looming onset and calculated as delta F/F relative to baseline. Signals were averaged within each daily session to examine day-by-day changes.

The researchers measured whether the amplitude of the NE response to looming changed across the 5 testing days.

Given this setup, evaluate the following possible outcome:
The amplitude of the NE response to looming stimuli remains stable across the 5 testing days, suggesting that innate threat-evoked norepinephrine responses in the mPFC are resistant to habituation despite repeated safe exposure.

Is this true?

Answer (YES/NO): NO